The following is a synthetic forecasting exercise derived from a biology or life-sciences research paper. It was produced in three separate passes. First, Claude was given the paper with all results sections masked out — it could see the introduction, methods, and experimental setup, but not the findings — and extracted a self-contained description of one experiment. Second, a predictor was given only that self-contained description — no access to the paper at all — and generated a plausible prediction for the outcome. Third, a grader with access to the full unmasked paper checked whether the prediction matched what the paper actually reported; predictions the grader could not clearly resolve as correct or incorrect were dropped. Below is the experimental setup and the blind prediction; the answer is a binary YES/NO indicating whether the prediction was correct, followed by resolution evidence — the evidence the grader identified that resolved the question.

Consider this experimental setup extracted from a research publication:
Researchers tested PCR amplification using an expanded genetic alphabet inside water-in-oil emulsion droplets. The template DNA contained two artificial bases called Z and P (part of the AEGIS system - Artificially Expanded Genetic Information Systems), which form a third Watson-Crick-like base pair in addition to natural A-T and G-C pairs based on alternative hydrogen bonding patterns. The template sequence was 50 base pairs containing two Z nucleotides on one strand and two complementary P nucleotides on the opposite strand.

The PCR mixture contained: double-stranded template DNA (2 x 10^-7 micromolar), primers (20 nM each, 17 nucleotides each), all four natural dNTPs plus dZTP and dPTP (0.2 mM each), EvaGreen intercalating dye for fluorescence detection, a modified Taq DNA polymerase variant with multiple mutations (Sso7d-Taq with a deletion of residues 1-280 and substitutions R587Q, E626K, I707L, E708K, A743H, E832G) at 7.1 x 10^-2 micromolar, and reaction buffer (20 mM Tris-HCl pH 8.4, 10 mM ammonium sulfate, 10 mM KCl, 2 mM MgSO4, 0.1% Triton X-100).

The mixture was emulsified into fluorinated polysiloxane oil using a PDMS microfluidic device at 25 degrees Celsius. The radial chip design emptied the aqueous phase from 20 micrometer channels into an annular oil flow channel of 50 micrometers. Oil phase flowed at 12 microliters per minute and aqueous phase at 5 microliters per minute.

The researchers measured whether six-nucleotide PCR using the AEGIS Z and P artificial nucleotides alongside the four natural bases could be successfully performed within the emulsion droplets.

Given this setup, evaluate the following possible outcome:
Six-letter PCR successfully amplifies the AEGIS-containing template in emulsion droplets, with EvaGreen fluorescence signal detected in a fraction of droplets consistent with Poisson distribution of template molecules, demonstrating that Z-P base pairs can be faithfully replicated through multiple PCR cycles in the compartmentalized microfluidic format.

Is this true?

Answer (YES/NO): NO